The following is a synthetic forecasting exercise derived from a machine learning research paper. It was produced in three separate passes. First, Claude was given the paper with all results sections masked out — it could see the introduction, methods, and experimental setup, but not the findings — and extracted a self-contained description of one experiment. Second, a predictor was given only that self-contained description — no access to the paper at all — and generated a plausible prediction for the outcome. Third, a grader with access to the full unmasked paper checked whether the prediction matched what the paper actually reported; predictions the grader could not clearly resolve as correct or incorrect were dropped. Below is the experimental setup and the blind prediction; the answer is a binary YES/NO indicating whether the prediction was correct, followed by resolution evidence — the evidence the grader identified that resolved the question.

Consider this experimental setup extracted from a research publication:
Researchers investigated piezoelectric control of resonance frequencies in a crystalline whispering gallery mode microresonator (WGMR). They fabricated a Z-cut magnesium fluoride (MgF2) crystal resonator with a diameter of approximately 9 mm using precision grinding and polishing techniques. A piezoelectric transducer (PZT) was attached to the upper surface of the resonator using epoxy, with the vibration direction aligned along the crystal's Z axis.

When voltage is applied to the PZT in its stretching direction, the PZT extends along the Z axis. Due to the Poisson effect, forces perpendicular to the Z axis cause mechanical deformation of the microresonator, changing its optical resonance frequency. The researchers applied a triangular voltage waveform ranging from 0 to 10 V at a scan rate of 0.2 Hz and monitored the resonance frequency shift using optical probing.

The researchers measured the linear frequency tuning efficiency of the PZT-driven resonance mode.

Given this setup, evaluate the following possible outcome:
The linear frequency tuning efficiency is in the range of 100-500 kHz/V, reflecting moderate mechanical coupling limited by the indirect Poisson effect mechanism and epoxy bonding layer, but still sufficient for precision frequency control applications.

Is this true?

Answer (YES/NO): NO